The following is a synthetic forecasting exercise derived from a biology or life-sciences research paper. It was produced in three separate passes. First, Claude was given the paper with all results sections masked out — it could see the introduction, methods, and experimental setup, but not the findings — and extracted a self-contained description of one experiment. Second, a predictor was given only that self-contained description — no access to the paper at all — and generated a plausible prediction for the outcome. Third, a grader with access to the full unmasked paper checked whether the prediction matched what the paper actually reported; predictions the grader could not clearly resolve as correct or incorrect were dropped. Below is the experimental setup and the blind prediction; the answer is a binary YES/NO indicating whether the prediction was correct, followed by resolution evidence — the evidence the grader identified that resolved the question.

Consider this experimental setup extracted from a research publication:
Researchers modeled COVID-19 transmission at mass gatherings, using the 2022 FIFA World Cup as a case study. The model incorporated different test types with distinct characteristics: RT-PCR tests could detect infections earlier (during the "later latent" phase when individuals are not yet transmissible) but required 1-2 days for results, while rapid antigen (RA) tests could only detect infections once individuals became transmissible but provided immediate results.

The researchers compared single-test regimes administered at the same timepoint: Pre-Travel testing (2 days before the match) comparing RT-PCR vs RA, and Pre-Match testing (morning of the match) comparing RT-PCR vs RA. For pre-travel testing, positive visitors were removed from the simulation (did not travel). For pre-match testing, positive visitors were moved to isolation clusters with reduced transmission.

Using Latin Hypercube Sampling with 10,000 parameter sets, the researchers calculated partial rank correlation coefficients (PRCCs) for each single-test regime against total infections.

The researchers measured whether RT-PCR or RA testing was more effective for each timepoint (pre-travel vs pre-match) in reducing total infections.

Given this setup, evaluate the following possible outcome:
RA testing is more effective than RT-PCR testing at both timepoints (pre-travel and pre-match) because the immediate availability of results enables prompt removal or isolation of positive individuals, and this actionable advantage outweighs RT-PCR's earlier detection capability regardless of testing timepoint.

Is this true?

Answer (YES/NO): NO